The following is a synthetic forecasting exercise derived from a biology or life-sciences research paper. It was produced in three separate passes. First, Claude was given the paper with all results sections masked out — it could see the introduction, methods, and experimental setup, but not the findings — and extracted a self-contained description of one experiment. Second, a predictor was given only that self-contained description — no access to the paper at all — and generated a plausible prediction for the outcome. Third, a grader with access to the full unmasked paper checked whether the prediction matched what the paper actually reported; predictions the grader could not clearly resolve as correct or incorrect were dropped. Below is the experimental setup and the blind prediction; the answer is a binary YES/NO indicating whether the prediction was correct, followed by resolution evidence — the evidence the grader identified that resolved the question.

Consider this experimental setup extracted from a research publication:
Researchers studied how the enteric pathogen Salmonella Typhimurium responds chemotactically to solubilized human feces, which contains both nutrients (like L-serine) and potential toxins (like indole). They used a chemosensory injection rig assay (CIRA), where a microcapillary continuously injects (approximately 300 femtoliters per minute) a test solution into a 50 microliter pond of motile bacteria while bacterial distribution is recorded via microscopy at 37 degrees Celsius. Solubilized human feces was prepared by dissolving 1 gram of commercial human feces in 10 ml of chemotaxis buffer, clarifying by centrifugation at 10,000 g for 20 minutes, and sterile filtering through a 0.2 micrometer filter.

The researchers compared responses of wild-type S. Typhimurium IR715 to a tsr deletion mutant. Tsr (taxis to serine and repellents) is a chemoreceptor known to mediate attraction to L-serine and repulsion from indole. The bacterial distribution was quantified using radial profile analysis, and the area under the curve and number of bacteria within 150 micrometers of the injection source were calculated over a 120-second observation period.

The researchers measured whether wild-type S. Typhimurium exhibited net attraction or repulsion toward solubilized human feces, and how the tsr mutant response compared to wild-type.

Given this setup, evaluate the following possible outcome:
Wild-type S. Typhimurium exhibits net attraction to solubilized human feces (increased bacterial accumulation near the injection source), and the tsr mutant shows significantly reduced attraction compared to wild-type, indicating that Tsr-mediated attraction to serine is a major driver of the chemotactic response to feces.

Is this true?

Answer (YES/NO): YES